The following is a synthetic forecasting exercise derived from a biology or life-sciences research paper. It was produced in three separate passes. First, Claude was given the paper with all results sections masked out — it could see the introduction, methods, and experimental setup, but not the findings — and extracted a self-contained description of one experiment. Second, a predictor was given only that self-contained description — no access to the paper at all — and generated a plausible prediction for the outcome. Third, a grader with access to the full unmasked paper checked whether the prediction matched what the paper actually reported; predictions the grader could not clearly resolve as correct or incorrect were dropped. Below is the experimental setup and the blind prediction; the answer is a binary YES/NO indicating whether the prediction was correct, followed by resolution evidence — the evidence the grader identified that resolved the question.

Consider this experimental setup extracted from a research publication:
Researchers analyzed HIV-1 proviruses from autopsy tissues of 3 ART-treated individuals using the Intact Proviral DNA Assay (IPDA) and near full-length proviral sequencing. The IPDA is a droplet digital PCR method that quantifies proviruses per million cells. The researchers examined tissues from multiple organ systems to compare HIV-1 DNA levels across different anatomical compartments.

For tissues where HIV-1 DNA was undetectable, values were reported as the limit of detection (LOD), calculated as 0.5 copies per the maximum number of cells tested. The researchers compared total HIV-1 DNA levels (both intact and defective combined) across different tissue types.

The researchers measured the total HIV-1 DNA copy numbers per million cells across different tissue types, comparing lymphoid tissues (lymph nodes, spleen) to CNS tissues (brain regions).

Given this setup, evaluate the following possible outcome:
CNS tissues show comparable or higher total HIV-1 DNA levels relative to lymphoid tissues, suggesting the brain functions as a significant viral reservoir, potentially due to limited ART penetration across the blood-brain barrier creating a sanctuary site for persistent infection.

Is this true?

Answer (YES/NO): NO